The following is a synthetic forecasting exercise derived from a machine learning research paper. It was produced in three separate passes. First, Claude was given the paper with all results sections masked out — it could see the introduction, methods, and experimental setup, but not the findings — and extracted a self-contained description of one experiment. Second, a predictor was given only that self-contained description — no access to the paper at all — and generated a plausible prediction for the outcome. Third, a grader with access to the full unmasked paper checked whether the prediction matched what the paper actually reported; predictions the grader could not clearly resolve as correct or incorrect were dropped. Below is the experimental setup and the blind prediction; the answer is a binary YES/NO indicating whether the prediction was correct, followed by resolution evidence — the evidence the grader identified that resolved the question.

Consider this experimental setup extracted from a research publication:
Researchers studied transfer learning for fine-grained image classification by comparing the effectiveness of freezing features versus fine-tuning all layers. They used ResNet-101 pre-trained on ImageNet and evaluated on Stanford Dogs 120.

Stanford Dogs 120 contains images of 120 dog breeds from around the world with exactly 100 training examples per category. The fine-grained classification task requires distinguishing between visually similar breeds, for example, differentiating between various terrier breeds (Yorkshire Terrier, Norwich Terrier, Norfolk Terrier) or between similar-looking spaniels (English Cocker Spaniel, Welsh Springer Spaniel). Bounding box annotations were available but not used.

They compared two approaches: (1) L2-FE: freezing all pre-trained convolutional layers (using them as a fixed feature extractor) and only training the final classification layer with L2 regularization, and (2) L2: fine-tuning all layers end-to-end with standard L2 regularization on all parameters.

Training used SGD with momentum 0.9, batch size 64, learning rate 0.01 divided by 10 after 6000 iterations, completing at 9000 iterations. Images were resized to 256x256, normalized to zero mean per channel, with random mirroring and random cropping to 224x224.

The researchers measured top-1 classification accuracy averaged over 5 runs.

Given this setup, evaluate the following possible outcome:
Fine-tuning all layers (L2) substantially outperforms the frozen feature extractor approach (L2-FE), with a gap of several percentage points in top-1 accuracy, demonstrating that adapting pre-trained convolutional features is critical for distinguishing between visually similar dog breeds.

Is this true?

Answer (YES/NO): NO